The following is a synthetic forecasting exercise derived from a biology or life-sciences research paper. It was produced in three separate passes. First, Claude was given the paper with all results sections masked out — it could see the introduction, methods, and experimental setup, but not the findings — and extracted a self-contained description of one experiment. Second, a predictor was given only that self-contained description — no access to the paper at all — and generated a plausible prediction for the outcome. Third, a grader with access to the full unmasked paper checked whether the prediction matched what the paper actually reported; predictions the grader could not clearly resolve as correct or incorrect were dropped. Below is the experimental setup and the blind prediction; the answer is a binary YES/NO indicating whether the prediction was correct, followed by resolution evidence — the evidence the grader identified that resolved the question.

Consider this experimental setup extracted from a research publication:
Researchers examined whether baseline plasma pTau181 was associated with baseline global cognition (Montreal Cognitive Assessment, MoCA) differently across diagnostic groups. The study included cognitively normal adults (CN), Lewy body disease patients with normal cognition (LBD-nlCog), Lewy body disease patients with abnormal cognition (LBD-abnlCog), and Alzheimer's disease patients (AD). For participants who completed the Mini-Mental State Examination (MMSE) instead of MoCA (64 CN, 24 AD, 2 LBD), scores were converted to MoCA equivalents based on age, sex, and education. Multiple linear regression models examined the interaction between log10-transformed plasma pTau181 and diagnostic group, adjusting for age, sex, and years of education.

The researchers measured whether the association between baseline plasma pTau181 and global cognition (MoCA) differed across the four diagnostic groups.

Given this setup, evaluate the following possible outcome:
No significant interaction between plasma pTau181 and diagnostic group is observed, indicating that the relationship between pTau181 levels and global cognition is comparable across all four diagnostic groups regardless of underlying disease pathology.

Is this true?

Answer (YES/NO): NO